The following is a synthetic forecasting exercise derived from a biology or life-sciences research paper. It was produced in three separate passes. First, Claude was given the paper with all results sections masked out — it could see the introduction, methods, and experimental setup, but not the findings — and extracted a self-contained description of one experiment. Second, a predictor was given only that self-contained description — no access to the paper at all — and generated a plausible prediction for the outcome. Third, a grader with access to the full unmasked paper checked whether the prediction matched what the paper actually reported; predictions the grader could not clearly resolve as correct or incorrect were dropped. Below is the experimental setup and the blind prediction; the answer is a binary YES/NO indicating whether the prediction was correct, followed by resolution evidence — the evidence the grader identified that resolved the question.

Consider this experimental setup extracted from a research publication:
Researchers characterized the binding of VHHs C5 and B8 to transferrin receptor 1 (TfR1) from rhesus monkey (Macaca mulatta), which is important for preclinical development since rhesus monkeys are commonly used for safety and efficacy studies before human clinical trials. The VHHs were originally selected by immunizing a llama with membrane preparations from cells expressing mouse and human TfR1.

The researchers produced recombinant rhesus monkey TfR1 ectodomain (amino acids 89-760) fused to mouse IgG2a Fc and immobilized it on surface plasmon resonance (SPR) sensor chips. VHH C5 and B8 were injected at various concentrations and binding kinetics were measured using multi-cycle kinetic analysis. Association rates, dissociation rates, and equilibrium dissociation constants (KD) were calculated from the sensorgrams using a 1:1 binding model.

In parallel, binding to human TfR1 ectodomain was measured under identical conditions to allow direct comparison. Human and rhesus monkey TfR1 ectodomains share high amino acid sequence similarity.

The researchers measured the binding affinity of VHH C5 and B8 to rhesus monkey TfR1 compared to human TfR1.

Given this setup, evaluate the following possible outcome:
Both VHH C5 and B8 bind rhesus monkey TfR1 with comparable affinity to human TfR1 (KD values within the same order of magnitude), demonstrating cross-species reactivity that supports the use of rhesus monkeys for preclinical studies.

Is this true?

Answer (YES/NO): NO